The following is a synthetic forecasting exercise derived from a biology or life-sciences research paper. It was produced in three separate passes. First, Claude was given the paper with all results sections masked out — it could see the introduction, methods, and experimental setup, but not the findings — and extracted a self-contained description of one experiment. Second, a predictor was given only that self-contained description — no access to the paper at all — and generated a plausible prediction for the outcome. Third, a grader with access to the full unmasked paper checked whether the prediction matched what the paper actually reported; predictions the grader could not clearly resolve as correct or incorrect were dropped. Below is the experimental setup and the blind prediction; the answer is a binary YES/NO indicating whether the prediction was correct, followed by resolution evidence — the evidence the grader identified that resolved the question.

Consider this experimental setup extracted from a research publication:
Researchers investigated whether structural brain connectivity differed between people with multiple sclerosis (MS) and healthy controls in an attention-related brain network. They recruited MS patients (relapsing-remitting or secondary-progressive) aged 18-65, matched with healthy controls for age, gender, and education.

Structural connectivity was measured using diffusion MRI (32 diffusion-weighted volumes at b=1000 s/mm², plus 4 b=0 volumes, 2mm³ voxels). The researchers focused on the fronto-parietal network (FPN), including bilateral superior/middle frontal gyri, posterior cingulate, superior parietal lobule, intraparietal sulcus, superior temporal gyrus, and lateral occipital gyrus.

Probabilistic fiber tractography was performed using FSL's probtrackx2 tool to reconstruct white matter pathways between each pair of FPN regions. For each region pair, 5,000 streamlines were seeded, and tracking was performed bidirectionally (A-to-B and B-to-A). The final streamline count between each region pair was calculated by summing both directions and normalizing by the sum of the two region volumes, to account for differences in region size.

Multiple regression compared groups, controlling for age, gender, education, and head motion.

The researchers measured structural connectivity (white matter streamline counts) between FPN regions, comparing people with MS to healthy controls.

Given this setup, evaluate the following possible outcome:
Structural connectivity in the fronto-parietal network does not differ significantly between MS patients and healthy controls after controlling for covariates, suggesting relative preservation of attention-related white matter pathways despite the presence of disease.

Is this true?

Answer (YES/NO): NO